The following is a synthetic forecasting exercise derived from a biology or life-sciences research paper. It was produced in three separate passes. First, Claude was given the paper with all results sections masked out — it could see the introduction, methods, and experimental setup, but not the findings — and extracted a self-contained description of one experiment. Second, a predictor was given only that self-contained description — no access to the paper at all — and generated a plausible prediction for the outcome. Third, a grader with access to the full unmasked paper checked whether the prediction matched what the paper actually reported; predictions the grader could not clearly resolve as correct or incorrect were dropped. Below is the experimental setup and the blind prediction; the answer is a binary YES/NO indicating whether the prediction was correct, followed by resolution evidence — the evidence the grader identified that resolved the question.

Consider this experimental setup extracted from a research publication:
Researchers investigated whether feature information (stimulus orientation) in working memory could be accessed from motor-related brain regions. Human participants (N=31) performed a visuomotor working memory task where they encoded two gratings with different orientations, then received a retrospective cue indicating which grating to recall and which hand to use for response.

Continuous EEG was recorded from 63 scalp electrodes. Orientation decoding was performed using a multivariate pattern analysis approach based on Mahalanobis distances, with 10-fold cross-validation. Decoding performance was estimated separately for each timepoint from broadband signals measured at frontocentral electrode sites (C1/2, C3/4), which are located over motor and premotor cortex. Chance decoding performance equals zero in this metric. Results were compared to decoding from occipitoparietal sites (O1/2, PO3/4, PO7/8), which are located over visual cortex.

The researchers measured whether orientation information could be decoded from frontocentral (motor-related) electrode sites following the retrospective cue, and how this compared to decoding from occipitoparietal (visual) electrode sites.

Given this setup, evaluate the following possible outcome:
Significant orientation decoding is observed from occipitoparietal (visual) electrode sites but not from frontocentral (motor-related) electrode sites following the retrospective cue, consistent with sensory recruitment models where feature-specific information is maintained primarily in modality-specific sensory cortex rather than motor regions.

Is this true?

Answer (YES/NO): NO